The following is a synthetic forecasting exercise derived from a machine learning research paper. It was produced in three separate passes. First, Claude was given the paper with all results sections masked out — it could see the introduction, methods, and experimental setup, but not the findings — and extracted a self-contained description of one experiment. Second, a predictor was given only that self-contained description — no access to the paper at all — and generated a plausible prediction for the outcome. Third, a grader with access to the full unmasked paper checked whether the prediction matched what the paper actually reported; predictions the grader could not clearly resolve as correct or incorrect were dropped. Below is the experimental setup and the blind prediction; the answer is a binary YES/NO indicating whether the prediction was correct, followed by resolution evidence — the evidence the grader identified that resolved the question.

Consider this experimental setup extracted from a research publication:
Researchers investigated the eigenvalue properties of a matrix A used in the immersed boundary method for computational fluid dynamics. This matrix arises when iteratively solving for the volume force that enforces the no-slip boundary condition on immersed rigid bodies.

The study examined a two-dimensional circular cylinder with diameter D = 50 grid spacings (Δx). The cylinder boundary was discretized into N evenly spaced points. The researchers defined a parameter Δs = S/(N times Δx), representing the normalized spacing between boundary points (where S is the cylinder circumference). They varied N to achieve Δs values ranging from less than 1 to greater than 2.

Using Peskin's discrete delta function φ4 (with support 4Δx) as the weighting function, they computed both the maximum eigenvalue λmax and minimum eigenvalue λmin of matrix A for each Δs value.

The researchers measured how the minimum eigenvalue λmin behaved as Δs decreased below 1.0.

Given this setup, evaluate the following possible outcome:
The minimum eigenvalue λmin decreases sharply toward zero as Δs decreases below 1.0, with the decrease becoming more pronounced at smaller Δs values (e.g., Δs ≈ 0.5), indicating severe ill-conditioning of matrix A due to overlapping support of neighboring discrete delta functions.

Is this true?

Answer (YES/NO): YES